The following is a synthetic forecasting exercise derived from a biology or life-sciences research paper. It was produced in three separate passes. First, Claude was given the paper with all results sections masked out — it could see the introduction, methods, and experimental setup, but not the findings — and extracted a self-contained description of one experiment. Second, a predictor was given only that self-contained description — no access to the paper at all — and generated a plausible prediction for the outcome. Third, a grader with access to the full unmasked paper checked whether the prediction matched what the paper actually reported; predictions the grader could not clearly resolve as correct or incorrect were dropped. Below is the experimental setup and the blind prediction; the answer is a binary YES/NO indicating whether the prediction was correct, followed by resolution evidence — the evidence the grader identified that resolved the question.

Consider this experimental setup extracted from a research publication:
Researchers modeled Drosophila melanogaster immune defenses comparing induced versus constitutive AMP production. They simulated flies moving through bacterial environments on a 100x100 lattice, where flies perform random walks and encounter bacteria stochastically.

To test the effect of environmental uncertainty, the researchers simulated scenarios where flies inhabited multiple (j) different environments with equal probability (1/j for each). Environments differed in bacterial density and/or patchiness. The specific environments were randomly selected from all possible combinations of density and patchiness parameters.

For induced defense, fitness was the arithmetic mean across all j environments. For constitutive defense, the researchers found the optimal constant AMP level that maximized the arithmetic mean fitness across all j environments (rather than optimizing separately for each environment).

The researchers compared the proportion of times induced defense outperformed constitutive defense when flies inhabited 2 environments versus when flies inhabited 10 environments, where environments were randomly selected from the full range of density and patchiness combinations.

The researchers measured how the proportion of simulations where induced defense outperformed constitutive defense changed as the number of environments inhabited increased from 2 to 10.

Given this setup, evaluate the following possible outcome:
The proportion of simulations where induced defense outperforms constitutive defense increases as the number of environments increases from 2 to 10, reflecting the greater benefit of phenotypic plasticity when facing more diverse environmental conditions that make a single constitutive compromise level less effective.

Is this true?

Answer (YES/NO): YES